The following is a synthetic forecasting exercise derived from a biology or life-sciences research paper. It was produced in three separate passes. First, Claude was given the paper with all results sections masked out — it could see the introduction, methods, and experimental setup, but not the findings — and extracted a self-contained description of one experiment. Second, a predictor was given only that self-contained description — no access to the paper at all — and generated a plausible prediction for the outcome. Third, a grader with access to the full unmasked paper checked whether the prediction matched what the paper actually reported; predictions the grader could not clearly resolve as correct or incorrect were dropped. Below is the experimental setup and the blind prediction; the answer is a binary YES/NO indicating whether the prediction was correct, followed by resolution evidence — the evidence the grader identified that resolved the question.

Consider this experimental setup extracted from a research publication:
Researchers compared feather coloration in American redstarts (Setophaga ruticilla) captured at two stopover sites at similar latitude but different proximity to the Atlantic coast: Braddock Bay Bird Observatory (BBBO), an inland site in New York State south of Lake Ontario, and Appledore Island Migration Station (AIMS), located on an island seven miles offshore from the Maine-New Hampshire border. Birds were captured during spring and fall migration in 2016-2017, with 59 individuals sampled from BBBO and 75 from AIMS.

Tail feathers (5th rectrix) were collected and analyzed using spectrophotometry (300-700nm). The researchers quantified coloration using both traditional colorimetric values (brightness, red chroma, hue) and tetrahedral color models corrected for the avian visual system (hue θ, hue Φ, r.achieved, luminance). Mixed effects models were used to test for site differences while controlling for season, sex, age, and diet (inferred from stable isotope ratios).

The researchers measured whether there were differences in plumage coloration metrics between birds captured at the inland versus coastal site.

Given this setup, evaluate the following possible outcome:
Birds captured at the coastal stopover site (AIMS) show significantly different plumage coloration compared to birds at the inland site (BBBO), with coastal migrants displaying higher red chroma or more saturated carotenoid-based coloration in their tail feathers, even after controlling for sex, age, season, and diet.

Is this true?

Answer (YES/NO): NO